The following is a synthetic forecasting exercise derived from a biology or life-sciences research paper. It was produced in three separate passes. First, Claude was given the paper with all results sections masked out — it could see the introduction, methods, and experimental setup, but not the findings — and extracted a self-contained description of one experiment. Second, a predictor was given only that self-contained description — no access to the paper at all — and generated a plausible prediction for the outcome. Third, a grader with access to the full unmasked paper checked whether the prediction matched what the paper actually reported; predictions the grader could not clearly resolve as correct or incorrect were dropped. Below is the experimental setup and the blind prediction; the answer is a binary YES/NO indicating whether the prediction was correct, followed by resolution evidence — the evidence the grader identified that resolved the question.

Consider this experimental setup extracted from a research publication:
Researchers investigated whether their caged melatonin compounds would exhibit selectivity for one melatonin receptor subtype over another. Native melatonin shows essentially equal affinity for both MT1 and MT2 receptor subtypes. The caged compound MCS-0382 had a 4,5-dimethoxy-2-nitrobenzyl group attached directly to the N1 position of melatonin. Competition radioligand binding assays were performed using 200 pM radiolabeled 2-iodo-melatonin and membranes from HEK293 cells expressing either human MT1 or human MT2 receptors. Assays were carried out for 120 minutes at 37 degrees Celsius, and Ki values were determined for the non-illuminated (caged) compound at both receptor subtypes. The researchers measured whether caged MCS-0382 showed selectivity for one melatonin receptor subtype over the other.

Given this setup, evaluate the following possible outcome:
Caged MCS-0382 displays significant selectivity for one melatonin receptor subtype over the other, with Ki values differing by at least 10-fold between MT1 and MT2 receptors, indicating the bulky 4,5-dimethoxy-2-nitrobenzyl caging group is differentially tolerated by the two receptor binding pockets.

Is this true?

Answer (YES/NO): NO